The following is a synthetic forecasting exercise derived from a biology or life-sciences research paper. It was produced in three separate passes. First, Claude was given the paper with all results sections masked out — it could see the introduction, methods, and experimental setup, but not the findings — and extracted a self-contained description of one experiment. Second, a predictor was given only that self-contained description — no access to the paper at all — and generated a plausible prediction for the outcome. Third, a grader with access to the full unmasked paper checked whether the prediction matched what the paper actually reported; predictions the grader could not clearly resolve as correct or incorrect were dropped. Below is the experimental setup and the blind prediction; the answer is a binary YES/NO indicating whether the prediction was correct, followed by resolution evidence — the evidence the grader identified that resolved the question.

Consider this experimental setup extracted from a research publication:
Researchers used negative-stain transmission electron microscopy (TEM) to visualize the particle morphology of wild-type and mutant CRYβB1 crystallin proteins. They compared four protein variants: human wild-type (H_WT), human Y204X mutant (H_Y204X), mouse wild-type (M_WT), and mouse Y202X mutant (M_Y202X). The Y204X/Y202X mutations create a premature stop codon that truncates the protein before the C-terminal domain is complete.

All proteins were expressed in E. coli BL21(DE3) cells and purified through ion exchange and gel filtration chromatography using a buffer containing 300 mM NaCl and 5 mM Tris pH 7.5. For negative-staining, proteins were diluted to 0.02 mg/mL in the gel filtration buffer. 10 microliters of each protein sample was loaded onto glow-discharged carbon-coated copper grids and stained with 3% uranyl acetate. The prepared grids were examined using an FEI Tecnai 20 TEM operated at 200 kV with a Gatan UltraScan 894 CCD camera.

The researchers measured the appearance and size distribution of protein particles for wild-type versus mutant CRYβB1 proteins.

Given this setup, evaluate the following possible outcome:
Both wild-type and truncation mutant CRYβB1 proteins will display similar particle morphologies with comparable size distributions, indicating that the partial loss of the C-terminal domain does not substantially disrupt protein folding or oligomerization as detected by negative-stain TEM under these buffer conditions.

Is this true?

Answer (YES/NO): NO